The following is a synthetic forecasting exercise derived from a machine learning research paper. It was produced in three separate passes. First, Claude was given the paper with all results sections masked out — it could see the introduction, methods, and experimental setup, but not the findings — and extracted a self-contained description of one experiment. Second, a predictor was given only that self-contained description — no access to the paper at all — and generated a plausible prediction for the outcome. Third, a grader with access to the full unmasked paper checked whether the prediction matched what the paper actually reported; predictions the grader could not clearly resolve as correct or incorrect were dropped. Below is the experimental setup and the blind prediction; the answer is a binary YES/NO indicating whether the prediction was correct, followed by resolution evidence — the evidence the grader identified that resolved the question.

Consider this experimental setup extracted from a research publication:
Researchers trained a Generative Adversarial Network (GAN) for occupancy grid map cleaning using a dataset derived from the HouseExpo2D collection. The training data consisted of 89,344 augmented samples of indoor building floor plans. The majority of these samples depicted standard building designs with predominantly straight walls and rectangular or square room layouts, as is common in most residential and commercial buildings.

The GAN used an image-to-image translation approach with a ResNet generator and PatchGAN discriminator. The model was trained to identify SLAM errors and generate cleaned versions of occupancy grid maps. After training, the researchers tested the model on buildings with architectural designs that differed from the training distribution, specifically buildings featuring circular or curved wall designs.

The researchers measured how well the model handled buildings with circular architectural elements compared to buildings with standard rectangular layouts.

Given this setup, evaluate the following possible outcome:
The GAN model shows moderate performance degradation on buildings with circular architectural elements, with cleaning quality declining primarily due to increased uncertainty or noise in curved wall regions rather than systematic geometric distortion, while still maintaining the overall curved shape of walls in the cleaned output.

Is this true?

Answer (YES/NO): NO